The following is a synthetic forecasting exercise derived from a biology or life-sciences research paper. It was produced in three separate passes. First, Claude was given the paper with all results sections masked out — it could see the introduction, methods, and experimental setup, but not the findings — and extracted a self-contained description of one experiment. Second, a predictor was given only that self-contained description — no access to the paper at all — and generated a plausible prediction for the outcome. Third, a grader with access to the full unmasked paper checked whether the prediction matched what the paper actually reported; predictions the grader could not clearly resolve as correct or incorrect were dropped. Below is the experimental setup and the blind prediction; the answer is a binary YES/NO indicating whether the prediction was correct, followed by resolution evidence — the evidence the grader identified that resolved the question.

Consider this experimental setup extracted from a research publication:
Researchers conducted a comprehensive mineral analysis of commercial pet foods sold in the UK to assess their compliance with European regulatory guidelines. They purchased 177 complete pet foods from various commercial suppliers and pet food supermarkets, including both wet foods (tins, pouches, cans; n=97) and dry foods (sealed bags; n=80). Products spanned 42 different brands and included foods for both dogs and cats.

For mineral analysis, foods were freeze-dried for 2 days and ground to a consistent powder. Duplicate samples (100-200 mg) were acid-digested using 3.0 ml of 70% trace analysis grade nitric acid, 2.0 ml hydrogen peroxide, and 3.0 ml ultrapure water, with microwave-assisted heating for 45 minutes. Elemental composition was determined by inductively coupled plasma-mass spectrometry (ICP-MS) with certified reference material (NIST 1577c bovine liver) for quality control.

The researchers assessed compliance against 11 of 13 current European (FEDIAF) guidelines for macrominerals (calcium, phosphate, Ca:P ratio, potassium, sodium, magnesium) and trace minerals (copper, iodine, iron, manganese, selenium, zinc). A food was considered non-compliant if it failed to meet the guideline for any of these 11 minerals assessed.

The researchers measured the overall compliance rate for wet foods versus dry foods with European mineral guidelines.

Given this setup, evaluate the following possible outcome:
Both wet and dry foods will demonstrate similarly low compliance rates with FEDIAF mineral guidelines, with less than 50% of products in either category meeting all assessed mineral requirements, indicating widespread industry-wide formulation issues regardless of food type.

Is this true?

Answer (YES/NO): NO